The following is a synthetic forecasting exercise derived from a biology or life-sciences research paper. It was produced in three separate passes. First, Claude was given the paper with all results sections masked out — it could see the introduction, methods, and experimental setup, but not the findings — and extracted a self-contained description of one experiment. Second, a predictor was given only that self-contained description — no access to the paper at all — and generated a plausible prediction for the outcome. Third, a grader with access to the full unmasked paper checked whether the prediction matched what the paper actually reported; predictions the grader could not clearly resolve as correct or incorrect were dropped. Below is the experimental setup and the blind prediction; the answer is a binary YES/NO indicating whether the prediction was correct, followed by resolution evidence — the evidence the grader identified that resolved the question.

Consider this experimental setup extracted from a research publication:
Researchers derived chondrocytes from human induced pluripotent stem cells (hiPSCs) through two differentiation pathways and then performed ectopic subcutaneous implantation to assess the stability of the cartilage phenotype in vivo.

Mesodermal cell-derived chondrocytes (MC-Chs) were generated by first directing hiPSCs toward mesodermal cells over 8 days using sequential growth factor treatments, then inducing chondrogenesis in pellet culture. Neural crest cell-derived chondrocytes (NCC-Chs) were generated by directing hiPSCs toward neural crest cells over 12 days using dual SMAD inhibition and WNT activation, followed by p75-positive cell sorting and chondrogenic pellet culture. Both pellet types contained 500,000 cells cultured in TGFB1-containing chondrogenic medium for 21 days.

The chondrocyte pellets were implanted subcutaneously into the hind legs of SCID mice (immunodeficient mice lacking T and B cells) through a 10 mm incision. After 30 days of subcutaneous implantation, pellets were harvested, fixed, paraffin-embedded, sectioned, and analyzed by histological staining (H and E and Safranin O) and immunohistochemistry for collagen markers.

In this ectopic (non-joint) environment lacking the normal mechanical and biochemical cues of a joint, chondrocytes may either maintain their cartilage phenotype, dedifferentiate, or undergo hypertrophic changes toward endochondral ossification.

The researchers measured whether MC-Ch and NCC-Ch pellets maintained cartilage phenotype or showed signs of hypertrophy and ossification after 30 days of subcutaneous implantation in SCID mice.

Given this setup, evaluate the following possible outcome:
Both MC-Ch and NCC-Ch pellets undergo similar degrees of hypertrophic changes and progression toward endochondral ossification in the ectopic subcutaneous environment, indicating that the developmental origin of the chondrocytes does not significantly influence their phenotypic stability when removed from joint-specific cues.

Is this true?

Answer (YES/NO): NO